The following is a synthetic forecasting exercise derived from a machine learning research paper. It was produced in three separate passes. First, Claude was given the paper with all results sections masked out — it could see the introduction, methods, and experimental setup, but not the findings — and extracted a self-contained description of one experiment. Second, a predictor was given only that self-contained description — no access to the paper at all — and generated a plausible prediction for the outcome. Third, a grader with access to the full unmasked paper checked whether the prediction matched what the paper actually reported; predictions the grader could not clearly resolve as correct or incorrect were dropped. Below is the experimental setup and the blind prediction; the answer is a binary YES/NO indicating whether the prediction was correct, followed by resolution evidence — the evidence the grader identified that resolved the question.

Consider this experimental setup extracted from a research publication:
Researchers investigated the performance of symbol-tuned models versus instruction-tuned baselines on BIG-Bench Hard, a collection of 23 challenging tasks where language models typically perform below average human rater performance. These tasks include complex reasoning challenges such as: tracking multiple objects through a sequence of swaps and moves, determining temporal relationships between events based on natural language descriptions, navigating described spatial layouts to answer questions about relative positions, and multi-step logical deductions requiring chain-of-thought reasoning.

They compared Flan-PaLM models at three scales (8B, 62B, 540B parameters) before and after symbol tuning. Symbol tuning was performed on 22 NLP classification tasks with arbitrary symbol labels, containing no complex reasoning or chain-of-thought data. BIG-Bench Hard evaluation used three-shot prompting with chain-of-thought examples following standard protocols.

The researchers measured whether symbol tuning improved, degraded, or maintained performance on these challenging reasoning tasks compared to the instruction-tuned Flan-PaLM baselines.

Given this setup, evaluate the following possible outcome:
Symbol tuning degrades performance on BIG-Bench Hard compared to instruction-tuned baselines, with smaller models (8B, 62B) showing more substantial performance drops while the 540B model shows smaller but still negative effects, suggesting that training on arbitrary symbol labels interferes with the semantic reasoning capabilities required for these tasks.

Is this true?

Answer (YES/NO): NO